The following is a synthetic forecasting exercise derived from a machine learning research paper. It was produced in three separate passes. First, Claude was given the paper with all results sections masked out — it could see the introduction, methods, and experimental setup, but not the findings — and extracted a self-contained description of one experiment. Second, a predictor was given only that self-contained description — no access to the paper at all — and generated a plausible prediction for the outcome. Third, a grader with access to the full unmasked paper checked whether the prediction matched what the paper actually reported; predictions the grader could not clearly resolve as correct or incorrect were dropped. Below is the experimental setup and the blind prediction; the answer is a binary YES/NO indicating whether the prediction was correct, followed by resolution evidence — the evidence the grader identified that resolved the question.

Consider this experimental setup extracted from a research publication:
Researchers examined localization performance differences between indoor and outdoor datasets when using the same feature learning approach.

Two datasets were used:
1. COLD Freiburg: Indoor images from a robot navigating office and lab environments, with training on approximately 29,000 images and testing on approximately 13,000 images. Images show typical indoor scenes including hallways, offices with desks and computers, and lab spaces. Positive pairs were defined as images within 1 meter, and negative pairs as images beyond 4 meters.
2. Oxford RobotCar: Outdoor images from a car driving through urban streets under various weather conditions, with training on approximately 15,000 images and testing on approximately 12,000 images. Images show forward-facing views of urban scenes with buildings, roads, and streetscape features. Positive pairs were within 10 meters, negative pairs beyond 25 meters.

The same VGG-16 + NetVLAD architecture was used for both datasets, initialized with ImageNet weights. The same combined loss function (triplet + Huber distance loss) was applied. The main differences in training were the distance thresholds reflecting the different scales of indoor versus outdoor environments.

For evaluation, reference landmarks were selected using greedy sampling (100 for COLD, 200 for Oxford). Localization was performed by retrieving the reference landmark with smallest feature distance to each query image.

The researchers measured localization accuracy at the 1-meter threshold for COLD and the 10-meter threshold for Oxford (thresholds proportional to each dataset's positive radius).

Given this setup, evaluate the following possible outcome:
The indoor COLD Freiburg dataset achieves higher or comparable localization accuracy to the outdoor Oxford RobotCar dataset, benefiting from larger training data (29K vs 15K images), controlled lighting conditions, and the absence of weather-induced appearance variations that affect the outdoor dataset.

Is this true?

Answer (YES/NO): YES